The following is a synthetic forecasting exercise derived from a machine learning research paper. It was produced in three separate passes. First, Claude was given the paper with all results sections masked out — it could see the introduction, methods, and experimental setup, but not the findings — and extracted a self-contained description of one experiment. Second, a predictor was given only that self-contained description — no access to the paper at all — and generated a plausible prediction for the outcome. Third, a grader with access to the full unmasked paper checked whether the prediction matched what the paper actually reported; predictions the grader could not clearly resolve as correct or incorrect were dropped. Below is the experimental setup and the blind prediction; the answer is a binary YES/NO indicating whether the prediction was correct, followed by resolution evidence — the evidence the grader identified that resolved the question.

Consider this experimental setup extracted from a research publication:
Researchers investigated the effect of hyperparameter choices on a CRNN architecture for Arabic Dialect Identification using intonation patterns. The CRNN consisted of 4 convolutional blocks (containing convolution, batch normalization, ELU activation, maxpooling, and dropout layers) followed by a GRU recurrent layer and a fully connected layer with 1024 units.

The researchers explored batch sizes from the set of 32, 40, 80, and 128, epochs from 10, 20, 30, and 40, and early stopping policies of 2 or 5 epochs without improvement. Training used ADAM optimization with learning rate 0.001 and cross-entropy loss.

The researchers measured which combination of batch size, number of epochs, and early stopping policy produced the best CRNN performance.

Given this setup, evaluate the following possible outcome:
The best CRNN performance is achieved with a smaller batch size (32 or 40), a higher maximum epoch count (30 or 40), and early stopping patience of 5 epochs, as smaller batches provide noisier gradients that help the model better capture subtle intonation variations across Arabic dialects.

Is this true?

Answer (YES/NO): NO